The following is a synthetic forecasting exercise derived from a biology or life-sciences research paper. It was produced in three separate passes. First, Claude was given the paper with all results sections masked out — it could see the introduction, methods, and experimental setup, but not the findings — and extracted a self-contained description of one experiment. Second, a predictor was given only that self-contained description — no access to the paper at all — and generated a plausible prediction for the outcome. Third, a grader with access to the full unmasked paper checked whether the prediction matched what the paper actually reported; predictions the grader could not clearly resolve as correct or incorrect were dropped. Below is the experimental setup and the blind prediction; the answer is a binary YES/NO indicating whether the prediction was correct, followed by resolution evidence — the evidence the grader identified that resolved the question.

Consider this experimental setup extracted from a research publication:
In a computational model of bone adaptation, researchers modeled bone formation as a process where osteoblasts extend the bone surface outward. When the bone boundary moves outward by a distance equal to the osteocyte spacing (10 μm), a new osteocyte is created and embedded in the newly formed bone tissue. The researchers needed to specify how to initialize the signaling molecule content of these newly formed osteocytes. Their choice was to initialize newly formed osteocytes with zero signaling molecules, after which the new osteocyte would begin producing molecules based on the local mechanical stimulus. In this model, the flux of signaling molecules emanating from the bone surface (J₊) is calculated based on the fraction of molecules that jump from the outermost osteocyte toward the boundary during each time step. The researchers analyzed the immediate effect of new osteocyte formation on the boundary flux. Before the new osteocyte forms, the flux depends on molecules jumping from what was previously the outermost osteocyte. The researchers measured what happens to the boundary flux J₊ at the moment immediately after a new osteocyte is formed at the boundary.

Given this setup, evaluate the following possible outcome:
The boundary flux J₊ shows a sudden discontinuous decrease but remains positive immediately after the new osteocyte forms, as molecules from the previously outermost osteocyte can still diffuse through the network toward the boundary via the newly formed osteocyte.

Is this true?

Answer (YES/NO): NO